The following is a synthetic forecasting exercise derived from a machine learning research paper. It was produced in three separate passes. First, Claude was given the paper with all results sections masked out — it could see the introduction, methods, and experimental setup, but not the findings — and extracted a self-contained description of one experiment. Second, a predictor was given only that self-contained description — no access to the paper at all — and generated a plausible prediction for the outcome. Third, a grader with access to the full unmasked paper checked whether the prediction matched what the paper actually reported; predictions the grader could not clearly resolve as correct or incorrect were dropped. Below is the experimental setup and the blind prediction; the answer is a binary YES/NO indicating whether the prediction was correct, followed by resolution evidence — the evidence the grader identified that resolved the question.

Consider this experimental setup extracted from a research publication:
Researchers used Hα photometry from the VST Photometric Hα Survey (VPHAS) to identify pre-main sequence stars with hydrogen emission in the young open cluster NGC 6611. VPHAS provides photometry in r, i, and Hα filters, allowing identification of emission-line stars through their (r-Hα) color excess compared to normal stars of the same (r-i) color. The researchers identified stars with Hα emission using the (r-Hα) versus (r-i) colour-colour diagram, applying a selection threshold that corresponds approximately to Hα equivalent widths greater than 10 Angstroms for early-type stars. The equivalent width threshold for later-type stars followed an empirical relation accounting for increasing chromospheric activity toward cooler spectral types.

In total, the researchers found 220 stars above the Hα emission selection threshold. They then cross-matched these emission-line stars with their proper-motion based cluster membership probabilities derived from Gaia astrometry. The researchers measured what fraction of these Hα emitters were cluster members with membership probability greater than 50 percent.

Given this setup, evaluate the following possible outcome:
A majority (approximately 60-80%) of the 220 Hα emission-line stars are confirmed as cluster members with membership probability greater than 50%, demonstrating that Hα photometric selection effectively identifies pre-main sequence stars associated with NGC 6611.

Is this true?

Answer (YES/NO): NO